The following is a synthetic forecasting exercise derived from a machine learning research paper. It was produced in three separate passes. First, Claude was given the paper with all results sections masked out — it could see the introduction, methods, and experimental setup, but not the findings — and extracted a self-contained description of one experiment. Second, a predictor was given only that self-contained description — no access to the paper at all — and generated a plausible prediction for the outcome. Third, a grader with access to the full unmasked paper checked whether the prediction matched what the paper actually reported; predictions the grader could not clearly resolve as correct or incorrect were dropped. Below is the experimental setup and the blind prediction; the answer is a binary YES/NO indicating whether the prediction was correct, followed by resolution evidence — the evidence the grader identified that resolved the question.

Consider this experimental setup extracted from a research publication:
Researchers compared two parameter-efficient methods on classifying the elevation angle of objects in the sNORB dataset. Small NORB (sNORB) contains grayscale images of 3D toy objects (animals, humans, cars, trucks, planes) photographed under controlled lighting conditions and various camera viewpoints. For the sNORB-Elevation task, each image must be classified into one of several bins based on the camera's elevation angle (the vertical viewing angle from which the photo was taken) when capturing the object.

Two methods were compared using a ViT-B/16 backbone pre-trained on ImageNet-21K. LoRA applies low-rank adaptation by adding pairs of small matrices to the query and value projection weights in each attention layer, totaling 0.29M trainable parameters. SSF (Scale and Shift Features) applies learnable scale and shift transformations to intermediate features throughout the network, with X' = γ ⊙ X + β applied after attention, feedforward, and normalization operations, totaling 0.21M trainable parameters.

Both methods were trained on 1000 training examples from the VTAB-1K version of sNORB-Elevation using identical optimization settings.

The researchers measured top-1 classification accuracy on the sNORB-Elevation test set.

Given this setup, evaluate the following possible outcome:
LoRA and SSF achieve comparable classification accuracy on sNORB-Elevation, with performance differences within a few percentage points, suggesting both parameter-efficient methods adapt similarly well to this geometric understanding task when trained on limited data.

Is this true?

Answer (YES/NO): NO